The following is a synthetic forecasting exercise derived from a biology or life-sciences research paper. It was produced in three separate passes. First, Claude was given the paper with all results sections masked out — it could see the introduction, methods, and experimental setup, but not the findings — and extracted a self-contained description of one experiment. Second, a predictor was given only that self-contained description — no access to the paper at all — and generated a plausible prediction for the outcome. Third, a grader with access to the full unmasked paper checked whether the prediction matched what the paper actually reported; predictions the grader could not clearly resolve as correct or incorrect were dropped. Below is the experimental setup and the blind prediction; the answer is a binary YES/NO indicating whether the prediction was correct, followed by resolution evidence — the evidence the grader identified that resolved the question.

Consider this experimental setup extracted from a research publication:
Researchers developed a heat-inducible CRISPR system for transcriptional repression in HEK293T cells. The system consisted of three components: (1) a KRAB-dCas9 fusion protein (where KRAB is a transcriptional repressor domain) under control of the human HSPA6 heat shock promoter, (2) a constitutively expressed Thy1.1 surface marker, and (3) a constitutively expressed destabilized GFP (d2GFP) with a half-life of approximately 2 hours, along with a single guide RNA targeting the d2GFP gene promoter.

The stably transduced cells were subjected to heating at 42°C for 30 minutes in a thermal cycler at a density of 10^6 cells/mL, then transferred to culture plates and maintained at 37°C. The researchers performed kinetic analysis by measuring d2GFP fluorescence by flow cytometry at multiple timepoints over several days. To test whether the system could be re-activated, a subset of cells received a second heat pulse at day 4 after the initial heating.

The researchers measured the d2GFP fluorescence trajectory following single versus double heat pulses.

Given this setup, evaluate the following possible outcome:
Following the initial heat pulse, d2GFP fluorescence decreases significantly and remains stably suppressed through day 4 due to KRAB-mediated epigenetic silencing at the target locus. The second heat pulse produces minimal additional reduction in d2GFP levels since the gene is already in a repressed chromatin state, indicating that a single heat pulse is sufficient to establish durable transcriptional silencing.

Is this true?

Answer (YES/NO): NO